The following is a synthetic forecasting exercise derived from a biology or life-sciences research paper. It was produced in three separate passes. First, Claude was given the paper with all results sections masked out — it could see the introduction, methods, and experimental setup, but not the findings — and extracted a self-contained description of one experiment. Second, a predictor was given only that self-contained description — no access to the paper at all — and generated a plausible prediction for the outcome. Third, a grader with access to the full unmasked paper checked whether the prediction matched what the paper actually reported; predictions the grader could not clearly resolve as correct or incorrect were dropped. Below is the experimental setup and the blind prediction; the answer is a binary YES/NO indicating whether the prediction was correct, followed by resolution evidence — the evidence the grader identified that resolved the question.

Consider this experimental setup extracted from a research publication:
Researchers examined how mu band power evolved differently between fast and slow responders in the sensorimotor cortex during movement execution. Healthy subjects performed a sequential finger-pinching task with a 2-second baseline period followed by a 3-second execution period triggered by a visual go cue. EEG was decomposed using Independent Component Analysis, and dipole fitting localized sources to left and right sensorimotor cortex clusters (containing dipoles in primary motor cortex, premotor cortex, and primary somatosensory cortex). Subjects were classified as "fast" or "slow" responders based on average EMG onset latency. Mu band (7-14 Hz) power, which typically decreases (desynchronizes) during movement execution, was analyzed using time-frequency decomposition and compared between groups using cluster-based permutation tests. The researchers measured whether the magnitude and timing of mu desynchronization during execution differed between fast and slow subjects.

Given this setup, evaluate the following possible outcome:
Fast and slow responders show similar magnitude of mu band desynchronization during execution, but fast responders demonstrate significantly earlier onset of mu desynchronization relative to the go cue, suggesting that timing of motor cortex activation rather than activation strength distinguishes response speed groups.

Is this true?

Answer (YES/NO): NO